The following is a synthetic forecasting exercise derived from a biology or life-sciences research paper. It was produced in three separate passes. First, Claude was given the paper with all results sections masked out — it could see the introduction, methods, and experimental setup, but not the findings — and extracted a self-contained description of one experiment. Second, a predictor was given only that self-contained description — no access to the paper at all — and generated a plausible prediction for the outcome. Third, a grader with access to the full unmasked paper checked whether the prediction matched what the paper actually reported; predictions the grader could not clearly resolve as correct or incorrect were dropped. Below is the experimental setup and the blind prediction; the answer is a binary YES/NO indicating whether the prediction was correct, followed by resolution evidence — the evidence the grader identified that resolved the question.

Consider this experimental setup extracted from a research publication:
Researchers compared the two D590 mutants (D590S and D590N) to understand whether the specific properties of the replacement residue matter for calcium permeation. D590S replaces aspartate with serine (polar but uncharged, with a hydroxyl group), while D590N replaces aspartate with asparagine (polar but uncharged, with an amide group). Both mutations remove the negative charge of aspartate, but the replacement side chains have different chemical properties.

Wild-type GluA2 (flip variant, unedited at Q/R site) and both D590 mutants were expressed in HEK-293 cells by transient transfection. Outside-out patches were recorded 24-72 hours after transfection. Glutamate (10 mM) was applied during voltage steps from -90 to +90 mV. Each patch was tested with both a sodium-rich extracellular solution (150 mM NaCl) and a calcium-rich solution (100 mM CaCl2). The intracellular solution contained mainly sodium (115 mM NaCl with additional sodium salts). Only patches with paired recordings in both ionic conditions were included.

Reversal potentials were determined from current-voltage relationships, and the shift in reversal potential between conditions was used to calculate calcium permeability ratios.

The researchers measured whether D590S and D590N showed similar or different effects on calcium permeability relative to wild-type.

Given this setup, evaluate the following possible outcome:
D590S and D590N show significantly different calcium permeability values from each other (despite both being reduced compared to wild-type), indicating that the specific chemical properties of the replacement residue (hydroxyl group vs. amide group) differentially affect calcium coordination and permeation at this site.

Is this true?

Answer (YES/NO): NO